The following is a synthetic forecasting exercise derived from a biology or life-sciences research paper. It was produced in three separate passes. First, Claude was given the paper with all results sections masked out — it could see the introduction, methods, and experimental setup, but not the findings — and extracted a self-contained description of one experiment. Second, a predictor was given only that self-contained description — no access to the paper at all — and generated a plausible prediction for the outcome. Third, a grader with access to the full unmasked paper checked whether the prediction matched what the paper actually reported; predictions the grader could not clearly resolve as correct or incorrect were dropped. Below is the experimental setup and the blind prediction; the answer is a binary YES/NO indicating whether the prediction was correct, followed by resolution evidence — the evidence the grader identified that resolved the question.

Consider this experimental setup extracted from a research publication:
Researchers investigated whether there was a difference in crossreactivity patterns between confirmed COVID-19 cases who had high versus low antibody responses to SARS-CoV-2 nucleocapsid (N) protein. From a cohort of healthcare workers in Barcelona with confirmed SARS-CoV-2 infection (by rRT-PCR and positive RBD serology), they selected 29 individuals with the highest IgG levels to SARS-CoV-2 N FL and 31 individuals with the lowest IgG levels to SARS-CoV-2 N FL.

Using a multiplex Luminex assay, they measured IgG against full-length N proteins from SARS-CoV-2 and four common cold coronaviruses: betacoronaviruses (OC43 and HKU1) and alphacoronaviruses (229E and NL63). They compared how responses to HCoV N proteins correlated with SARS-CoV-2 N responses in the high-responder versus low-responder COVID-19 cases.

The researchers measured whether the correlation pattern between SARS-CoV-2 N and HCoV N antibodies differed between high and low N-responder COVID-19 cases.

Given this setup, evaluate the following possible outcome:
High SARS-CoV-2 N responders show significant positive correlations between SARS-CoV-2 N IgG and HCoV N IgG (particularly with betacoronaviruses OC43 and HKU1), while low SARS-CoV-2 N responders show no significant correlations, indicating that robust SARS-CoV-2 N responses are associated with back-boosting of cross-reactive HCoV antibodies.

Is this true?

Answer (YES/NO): NO